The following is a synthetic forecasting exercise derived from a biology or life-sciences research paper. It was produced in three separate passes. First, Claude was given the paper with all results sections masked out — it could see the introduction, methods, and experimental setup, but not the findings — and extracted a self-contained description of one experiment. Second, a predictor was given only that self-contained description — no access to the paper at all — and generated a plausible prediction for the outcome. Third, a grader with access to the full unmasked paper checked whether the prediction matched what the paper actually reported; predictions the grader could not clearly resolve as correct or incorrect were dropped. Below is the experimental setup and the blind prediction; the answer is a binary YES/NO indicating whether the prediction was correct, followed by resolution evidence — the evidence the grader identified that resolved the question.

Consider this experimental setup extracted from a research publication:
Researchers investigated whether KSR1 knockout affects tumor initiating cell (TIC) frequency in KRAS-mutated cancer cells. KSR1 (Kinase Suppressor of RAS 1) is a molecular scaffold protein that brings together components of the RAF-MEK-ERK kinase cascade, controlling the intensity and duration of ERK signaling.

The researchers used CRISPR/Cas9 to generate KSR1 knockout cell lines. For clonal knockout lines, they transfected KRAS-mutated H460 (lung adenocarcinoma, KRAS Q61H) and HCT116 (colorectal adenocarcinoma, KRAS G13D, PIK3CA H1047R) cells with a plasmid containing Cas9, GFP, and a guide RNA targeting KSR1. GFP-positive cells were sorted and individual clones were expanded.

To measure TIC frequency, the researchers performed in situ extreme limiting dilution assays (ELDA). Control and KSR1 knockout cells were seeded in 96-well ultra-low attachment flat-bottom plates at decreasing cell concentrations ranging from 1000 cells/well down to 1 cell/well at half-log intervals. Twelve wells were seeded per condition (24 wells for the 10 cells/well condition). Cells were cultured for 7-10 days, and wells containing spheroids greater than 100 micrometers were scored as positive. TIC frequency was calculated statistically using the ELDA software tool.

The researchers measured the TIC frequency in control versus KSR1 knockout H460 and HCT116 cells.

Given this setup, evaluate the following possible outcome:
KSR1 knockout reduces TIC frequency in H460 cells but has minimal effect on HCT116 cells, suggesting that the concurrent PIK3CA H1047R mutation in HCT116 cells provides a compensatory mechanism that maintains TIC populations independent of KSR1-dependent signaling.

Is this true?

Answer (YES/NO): NO